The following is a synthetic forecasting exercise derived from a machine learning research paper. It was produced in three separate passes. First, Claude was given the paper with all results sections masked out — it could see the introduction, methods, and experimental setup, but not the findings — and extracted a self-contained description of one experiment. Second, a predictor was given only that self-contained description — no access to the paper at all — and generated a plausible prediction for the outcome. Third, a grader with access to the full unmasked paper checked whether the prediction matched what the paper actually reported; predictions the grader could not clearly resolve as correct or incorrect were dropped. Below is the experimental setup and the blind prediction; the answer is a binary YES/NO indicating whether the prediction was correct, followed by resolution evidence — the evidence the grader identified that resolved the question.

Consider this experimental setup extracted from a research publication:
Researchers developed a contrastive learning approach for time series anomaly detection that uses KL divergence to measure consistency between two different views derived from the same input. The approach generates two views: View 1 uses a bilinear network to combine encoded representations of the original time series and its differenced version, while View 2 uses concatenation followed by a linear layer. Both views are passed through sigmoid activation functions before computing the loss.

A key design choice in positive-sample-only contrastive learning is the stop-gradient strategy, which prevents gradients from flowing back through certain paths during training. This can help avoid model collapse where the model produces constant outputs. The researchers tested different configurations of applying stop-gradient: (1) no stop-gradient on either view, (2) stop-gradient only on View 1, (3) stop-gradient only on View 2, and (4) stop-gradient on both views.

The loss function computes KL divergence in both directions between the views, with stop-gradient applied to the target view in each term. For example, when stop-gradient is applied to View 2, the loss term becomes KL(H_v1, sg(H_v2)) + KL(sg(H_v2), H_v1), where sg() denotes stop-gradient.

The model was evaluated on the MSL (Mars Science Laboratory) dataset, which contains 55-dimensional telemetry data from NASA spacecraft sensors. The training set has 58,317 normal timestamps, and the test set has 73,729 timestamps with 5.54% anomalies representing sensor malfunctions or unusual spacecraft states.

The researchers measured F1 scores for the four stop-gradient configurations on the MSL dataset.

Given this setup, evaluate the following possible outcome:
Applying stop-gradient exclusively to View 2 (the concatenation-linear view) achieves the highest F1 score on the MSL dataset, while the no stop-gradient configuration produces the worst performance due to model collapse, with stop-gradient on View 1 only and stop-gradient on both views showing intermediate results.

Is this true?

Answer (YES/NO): NO